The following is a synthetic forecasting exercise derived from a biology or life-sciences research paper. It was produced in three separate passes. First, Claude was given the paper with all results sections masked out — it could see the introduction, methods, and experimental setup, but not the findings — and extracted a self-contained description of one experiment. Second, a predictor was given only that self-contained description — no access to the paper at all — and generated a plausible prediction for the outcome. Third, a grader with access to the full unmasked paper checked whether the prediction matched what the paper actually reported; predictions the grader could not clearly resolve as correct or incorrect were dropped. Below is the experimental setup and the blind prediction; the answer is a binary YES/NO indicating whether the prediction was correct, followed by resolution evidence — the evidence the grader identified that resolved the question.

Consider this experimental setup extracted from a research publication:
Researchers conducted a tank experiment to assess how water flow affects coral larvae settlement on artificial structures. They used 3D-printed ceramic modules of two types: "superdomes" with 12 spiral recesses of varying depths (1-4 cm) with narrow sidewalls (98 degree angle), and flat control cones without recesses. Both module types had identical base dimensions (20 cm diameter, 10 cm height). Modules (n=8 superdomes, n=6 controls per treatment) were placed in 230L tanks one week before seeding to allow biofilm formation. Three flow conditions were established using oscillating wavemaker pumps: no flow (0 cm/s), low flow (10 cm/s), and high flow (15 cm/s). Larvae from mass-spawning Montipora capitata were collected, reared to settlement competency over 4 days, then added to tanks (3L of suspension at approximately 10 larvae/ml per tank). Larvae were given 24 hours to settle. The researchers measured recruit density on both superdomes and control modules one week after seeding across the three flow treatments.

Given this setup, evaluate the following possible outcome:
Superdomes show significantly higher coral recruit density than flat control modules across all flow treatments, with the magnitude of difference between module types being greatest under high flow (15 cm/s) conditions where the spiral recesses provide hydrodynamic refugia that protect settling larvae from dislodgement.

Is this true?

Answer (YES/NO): NO